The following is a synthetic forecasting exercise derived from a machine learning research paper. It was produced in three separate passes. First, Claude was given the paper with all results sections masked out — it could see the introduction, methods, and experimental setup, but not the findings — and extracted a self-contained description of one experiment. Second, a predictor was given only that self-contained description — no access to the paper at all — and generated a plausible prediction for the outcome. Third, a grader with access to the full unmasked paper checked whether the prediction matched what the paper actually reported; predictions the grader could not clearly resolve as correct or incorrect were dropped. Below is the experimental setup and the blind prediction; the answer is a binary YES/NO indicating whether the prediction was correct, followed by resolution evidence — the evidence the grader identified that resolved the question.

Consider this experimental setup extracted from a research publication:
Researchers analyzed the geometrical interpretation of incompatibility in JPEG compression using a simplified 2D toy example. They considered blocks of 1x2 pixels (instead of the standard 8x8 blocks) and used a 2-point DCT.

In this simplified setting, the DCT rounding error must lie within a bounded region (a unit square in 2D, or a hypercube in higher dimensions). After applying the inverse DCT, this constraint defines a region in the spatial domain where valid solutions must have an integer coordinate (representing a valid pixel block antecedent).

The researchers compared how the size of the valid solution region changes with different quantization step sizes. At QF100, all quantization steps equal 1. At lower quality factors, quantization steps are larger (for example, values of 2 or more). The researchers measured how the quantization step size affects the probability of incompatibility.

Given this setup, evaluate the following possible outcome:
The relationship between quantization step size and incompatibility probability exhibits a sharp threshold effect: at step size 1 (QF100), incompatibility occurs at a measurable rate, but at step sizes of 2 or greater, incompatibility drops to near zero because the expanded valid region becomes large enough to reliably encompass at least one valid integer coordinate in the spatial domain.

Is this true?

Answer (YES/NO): YES